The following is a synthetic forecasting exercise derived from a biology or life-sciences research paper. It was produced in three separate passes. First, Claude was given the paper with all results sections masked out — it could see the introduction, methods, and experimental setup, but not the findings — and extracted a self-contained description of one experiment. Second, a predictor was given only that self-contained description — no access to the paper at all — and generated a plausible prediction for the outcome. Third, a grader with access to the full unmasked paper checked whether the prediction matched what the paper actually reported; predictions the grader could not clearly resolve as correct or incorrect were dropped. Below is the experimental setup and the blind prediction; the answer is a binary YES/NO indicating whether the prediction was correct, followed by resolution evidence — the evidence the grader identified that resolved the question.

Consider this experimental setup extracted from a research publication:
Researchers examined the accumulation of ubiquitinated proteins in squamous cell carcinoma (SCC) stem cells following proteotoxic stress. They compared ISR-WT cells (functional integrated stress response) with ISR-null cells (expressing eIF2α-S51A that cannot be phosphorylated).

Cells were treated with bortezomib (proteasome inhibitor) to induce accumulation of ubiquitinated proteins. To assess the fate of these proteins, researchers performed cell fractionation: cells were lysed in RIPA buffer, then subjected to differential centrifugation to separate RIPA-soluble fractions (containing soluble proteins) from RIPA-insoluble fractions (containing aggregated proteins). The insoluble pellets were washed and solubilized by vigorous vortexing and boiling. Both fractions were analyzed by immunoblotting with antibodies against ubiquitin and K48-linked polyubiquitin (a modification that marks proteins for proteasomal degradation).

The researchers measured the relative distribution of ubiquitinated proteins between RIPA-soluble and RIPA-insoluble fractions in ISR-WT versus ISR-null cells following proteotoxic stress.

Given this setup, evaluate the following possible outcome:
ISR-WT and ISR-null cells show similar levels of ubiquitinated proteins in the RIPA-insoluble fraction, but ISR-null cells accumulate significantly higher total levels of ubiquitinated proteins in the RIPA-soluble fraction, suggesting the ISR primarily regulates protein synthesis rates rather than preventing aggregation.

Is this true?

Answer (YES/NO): NO